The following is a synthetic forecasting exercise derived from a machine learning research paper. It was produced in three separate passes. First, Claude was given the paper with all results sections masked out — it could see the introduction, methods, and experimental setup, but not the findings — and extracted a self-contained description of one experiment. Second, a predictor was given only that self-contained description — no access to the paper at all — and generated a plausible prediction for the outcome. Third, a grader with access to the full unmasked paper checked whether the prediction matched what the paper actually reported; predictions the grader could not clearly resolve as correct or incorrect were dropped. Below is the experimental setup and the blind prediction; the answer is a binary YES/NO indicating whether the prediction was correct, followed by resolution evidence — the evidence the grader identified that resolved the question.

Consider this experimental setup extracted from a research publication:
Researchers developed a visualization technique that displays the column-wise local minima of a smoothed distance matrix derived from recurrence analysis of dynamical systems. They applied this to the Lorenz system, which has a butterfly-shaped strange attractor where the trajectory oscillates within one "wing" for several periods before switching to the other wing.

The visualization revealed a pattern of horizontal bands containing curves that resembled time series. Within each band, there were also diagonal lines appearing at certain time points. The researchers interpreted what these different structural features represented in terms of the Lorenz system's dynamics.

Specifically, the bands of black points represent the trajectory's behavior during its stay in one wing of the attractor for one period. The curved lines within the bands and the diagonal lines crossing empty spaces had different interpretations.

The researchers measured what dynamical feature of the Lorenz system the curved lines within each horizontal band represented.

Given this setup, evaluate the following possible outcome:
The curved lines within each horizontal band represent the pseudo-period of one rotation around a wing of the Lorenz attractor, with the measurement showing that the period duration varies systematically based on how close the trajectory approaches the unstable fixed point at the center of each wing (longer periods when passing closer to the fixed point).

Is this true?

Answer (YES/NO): NO